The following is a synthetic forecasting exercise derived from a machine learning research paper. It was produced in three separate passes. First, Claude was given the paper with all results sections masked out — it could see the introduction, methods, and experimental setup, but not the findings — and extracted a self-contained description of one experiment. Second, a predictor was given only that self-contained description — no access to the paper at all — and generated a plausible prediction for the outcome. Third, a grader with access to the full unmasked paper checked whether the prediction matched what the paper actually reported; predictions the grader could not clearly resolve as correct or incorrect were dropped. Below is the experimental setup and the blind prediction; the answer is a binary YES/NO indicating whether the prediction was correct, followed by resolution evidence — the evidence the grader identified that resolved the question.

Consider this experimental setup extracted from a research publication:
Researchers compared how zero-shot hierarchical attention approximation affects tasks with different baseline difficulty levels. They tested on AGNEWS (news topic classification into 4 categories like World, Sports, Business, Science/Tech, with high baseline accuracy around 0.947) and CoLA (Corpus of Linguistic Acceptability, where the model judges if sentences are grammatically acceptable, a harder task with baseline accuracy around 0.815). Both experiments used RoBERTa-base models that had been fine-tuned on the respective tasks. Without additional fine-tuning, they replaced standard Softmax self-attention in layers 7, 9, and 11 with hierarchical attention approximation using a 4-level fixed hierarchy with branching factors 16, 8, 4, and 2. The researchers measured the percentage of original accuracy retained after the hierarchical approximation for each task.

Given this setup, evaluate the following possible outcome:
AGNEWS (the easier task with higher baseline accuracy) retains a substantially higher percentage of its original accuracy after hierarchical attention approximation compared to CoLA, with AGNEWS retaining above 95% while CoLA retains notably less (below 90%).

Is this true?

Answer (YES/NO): NO